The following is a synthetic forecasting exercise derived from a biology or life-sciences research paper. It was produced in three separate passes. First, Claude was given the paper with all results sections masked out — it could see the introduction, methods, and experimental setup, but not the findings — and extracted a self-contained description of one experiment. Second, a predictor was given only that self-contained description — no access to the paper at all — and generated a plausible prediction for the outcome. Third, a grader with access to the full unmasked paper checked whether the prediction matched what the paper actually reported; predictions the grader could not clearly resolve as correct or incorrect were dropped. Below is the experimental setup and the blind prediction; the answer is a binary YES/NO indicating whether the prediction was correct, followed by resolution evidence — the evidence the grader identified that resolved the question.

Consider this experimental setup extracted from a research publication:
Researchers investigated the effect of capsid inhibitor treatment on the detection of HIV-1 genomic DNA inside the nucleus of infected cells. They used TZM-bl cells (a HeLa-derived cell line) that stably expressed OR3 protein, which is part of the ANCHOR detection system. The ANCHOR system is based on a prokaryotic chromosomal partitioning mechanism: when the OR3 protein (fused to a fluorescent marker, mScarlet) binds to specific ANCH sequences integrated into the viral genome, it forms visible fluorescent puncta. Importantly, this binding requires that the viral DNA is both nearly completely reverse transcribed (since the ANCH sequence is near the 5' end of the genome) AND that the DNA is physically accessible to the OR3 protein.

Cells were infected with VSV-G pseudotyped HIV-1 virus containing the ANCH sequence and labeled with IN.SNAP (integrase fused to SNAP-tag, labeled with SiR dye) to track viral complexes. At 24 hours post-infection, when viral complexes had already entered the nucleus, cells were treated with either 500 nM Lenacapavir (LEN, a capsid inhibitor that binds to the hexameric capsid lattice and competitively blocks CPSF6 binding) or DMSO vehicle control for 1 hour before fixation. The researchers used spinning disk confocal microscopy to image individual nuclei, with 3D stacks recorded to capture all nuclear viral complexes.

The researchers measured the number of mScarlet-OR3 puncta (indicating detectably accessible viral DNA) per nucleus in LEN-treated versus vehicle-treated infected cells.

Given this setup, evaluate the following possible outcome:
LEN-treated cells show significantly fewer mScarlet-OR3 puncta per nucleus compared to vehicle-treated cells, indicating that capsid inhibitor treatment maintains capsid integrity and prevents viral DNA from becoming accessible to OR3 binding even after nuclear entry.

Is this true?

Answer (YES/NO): NO